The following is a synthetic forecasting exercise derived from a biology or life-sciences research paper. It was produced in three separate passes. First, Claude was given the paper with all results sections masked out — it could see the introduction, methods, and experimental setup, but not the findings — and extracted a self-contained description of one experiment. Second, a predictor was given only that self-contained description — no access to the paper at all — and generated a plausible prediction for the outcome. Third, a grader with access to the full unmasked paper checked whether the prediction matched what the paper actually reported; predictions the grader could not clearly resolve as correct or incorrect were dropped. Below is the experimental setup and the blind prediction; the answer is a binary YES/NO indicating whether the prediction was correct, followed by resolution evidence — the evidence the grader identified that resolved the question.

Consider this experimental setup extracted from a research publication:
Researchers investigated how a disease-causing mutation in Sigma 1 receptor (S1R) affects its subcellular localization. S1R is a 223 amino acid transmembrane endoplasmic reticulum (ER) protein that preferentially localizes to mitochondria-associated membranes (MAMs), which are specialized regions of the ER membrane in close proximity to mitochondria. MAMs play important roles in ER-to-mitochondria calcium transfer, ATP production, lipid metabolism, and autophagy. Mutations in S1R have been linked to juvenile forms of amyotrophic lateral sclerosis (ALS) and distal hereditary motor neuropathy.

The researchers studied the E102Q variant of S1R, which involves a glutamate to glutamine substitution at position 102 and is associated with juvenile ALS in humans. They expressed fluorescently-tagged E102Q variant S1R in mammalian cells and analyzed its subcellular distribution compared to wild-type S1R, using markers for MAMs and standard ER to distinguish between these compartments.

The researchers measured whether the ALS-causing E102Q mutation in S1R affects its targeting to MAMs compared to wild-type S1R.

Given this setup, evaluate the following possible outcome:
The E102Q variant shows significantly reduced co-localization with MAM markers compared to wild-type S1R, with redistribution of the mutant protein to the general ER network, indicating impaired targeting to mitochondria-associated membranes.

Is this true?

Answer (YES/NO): YES